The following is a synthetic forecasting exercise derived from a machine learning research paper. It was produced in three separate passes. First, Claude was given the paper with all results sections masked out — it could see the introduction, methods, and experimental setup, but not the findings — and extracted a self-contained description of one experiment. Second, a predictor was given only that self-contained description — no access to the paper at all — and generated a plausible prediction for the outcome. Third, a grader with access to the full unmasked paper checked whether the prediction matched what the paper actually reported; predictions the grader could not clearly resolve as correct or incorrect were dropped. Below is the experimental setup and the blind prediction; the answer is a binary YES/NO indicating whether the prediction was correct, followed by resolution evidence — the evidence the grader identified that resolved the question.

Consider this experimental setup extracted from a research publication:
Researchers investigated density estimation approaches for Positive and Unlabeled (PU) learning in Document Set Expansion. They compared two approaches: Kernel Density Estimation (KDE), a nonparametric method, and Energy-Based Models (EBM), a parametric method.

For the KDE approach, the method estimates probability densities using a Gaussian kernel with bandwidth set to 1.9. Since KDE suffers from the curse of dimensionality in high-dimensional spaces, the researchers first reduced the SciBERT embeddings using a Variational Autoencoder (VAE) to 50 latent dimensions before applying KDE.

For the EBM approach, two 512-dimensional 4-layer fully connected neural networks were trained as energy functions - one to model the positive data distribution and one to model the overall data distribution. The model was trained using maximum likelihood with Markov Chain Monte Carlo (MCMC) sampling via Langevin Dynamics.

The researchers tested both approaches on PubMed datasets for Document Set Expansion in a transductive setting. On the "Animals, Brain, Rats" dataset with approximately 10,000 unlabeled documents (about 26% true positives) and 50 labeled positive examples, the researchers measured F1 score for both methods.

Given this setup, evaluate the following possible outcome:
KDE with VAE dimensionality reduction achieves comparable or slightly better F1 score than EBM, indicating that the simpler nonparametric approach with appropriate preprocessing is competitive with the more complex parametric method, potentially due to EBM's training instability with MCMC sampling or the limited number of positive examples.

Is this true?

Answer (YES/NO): YES